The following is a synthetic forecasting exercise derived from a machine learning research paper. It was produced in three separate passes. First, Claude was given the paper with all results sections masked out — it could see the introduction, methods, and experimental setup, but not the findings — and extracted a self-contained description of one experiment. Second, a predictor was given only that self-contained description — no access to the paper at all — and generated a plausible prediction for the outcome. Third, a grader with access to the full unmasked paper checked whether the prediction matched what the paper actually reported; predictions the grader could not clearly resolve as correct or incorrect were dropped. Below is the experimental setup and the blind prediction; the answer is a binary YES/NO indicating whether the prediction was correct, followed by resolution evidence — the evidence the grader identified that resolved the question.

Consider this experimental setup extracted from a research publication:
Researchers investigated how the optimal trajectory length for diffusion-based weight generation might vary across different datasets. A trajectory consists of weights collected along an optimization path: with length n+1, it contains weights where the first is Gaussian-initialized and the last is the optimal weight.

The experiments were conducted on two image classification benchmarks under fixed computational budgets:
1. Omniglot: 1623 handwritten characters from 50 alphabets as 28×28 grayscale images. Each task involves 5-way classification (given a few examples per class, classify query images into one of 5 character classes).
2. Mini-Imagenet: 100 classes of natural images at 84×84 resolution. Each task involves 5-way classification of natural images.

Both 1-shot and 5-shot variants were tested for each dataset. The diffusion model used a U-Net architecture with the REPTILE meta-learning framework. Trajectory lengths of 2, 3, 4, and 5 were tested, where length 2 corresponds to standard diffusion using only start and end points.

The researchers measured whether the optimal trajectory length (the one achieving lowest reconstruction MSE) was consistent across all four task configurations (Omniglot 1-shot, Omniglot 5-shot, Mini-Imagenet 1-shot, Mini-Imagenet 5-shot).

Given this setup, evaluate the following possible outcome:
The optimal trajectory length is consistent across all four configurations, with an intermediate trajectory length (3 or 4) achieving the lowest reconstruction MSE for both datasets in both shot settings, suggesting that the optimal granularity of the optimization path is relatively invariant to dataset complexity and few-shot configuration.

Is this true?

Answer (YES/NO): NO